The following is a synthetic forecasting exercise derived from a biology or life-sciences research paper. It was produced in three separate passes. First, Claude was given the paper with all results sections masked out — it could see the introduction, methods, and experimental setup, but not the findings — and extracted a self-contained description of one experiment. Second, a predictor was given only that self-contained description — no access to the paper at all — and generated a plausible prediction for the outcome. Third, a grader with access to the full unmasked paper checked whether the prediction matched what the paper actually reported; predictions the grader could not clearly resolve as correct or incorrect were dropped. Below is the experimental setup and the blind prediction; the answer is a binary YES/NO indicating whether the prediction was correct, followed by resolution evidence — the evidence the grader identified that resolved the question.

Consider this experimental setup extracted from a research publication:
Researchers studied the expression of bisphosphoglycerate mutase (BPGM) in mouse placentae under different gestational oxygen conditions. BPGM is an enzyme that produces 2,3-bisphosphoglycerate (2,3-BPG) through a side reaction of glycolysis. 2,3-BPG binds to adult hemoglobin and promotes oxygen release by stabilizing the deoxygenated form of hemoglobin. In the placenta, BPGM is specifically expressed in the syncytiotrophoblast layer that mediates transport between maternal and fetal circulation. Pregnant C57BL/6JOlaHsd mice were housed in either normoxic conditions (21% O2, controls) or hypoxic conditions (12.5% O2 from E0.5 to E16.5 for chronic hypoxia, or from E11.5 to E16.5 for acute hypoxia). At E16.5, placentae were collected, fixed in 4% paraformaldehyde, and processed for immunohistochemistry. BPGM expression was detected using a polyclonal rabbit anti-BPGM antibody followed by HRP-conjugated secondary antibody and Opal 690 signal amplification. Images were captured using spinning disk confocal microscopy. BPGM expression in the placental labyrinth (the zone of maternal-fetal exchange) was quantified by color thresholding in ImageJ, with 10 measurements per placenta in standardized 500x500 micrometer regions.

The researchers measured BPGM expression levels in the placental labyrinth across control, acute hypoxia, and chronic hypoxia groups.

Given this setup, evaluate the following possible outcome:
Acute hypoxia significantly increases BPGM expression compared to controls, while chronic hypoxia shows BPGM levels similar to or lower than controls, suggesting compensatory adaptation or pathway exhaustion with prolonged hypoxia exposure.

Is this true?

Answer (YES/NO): NO